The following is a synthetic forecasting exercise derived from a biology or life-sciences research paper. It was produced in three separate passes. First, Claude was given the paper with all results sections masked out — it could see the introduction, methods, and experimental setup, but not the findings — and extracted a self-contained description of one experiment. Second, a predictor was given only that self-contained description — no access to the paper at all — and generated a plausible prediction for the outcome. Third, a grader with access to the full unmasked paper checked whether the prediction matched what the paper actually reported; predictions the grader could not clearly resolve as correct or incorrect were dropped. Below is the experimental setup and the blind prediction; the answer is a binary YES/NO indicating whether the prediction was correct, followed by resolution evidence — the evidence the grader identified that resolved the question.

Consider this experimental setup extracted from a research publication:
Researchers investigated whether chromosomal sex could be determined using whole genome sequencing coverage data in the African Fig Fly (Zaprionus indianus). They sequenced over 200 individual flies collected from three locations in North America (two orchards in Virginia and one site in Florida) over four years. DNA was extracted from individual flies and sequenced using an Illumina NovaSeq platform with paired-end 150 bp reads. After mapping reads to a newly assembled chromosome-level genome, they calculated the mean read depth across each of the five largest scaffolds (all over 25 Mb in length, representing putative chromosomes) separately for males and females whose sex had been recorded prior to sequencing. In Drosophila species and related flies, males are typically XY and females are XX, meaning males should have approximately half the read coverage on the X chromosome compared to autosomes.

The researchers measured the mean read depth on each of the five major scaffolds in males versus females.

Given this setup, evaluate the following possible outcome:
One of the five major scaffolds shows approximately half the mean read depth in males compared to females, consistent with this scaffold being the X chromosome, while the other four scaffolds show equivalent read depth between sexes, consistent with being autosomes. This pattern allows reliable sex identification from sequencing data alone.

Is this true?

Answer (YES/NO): YES